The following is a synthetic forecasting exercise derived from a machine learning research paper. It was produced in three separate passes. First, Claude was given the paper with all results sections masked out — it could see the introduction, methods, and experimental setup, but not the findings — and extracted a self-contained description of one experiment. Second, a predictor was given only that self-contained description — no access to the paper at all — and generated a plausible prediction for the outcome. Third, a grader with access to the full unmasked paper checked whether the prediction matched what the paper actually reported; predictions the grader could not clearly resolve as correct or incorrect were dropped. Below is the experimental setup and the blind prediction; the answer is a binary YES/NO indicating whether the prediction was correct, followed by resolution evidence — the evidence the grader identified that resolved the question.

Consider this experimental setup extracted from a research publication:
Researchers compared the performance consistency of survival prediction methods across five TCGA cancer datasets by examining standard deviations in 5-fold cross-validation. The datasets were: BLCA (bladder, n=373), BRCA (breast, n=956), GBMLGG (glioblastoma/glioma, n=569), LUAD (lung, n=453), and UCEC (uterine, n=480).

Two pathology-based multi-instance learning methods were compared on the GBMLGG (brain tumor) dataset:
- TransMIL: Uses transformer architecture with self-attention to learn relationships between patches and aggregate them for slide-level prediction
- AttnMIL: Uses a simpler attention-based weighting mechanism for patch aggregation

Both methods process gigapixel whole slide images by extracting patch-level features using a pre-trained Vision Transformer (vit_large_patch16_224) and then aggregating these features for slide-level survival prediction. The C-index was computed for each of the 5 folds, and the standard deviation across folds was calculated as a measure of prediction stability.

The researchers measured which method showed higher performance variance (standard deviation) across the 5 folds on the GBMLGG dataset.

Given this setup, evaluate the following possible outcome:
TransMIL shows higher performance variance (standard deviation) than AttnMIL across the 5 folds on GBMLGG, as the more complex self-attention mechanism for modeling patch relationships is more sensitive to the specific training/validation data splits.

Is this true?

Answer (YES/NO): YES